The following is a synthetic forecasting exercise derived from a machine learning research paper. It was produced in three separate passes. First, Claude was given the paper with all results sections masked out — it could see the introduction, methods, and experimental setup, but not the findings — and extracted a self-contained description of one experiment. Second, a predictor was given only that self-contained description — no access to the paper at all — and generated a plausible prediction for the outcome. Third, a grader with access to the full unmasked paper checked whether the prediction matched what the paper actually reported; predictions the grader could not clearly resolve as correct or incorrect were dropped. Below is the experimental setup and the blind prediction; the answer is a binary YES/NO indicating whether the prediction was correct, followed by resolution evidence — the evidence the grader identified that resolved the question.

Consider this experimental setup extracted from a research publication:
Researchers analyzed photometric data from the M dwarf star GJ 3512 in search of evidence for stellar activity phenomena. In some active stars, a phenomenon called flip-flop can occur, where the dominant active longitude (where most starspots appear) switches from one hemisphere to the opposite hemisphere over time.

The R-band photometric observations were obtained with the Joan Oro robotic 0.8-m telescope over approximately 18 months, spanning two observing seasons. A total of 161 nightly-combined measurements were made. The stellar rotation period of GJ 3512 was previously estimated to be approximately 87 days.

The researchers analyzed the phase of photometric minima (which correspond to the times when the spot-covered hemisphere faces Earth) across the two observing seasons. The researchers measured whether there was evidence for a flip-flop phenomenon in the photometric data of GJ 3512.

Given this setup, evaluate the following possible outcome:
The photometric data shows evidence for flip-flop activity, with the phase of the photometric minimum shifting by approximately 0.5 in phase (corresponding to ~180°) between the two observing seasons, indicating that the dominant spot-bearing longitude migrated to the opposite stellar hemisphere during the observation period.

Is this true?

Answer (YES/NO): NO